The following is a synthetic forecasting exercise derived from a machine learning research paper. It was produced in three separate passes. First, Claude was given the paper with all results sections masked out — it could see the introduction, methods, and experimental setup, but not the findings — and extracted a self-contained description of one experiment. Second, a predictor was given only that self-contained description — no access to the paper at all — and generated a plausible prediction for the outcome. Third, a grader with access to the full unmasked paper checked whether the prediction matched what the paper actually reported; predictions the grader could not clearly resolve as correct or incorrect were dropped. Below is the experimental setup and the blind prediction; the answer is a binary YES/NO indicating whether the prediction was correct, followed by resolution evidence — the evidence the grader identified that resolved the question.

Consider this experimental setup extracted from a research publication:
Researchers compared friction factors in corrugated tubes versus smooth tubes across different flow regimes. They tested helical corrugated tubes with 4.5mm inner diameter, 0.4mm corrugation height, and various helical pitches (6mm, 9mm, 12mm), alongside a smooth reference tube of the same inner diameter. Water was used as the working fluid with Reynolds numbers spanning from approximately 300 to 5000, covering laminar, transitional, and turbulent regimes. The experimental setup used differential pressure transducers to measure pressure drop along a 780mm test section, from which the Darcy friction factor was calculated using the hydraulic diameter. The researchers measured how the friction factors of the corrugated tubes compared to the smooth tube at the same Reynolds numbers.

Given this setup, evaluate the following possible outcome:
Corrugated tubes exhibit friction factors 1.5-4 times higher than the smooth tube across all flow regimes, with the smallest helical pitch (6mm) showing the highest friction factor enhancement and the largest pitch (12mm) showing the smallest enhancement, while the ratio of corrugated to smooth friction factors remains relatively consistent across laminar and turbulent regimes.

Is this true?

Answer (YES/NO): NO